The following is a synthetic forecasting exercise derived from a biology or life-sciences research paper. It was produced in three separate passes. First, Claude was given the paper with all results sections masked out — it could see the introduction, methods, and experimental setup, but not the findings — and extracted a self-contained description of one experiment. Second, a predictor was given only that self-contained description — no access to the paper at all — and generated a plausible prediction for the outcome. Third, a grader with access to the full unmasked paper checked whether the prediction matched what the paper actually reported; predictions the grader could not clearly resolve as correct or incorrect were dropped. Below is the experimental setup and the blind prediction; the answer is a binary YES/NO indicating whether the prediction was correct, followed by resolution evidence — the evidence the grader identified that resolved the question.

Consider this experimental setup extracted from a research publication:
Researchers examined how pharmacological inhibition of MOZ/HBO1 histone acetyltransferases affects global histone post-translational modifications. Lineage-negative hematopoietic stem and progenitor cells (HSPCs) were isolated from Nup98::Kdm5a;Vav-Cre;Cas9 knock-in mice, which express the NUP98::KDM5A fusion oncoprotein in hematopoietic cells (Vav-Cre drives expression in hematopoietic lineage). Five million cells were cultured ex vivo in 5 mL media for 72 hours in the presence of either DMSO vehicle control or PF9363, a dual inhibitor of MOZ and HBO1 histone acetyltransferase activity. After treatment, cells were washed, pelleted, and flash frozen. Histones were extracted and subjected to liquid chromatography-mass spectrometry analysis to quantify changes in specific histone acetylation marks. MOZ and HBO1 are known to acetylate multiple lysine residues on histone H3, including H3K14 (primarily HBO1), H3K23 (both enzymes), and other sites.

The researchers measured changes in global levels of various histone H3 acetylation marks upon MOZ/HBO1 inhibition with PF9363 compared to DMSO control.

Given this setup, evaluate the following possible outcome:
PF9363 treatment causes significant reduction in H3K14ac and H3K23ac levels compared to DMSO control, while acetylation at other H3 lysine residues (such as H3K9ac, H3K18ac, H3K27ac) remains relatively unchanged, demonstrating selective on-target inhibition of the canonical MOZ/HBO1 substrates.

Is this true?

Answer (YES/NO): YES